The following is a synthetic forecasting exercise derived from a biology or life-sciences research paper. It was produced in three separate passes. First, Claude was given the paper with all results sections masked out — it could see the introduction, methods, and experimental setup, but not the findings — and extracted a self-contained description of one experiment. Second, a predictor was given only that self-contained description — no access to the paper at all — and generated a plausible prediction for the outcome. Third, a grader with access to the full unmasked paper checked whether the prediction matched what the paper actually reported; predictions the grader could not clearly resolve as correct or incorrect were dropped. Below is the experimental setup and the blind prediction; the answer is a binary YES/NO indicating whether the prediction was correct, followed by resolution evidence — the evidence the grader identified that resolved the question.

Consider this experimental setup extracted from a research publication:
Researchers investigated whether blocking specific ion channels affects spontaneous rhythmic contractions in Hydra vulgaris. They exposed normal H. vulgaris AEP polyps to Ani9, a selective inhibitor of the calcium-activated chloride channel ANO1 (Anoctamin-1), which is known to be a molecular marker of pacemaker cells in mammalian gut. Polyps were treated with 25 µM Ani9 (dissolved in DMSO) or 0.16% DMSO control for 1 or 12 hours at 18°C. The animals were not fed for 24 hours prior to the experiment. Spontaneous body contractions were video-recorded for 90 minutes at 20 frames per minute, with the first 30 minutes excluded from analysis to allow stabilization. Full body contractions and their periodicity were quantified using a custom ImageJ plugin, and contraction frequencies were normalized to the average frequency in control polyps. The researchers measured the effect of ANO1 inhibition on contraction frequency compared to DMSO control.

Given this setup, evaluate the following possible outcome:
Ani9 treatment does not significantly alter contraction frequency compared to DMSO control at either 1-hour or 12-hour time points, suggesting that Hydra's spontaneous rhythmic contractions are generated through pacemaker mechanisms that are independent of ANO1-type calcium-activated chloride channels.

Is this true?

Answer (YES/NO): NO